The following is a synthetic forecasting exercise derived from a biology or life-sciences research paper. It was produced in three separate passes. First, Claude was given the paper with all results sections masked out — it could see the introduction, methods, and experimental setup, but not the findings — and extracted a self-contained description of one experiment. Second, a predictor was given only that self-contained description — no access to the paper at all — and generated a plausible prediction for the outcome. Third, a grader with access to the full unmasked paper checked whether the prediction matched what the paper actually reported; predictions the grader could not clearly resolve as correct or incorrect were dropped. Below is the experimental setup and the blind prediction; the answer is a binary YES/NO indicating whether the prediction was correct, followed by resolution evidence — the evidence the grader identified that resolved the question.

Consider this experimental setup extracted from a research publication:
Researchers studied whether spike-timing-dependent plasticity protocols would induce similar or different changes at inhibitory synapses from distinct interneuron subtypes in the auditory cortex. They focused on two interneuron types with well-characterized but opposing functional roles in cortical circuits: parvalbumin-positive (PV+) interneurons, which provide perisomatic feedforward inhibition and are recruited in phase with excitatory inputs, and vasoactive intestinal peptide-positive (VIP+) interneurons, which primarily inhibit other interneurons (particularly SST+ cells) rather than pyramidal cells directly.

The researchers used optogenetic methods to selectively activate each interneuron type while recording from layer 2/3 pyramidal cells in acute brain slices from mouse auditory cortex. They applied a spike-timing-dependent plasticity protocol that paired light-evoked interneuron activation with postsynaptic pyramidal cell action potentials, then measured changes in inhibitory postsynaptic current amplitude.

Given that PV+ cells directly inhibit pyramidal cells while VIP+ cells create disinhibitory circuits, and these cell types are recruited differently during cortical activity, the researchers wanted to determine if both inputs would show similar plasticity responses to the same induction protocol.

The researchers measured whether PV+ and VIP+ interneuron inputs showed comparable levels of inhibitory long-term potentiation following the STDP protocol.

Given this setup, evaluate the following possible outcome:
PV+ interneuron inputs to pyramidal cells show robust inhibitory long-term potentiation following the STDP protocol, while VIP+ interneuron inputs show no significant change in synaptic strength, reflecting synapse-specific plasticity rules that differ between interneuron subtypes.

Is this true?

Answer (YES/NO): NO